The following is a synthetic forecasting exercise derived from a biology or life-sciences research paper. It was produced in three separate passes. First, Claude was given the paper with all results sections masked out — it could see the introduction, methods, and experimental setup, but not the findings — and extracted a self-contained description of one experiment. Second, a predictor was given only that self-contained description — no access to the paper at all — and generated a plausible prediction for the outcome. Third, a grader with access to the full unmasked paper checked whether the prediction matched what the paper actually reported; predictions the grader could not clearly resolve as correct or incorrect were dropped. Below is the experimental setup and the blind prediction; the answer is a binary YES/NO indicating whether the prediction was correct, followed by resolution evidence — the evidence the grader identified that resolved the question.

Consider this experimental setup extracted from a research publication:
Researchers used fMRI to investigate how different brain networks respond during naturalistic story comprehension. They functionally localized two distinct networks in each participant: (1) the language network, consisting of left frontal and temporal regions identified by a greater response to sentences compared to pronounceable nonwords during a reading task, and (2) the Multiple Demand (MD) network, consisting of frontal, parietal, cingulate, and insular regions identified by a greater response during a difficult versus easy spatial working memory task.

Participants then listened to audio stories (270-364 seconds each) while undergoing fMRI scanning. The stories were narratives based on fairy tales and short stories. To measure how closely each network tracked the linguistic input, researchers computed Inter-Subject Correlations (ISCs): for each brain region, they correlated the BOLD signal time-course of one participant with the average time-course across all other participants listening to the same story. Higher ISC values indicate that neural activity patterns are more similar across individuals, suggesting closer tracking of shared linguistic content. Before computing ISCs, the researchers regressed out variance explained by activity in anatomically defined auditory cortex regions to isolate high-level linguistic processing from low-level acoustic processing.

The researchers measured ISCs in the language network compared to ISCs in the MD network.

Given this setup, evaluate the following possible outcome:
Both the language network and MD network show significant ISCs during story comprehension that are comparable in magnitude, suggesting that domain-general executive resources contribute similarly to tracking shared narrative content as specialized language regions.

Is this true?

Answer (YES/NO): NO